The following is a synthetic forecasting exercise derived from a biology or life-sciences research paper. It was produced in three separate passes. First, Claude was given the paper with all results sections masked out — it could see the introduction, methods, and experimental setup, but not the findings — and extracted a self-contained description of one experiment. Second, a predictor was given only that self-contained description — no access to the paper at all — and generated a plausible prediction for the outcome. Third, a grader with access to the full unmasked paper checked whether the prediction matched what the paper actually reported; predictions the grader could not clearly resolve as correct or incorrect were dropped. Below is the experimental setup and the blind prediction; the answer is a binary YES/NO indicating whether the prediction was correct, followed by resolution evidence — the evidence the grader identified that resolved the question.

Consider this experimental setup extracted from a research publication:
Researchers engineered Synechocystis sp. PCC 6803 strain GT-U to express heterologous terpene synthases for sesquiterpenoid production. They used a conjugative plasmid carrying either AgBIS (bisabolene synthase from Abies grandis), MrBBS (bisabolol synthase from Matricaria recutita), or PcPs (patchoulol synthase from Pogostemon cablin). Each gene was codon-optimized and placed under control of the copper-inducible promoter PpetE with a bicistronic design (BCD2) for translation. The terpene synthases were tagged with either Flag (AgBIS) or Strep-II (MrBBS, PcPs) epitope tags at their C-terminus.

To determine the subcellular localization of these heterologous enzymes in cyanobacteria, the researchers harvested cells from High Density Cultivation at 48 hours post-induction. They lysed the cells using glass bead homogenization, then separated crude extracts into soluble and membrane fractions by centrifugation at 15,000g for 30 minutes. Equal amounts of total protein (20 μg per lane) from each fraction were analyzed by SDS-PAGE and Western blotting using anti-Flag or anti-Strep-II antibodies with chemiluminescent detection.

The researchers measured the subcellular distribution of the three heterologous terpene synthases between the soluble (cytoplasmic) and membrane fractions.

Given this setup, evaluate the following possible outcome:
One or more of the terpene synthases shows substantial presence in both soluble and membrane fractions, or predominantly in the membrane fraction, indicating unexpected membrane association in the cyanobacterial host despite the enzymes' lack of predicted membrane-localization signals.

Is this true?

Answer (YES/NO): YES